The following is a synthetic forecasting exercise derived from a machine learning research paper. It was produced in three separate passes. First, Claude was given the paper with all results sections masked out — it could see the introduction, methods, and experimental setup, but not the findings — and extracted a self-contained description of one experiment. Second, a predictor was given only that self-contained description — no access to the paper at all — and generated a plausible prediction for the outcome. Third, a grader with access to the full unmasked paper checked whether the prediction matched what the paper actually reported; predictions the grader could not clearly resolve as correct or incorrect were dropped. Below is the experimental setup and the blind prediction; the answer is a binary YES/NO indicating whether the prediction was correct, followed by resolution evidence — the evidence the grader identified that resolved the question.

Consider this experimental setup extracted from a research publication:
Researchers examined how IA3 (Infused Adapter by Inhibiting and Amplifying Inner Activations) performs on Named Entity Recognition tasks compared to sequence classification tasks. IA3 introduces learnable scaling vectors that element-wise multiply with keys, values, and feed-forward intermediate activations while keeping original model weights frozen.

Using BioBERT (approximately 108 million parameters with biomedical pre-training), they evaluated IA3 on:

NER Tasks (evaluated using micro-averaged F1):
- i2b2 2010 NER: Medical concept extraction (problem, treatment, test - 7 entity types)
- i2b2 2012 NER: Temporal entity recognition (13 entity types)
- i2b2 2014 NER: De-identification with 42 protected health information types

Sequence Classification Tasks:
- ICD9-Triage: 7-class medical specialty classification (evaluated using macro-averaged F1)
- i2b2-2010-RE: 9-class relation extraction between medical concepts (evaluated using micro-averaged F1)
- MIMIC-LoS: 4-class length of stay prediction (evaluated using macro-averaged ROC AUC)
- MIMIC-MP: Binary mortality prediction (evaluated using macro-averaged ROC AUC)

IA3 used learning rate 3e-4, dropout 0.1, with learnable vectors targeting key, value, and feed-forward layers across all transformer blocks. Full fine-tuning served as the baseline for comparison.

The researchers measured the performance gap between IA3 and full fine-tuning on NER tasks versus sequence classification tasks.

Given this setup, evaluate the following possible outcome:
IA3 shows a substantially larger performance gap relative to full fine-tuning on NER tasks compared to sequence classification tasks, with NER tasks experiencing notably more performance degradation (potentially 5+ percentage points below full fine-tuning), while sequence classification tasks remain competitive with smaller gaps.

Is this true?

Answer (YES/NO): YES